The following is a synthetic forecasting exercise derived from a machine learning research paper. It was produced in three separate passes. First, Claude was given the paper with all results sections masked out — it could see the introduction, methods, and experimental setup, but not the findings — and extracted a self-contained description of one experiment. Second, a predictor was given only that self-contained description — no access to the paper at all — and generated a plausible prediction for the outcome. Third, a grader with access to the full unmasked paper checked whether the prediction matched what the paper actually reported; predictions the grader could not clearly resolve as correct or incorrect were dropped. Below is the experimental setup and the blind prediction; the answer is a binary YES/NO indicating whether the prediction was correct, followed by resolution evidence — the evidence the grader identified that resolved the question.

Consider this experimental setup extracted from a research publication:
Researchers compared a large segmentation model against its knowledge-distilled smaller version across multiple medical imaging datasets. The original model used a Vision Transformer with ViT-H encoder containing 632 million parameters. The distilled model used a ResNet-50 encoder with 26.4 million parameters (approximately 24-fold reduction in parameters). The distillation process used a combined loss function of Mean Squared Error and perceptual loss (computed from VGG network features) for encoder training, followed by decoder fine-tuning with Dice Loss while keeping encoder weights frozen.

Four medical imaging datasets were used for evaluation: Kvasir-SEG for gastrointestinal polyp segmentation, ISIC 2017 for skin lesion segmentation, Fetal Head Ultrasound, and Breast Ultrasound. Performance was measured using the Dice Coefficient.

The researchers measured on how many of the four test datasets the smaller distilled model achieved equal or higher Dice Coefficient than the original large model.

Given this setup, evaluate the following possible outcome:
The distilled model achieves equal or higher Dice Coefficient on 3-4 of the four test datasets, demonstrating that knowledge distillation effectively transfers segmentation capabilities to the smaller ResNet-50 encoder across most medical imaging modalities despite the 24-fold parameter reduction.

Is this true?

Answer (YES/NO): NO